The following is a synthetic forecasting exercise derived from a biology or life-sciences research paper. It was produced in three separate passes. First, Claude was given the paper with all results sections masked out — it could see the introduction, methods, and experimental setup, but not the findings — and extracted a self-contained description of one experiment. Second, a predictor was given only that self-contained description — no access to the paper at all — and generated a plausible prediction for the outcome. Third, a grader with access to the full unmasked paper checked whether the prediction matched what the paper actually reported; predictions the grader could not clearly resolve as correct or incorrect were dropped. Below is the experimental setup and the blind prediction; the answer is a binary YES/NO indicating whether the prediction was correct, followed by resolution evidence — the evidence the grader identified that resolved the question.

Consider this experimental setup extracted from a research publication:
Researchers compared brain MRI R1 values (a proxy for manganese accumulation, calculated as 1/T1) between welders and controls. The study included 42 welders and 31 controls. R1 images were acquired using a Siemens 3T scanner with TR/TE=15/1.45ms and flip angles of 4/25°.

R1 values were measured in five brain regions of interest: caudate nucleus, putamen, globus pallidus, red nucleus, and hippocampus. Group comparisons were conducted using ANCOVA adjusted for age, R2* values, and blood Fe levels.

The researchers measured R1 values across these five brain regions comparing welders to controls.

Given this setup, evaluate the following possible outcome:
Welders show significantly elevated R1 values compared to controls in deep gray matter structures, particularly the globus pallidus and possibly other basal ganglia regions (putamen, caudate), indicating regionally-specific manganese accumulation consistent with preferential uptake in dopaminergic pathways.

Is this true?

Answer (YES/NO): NO